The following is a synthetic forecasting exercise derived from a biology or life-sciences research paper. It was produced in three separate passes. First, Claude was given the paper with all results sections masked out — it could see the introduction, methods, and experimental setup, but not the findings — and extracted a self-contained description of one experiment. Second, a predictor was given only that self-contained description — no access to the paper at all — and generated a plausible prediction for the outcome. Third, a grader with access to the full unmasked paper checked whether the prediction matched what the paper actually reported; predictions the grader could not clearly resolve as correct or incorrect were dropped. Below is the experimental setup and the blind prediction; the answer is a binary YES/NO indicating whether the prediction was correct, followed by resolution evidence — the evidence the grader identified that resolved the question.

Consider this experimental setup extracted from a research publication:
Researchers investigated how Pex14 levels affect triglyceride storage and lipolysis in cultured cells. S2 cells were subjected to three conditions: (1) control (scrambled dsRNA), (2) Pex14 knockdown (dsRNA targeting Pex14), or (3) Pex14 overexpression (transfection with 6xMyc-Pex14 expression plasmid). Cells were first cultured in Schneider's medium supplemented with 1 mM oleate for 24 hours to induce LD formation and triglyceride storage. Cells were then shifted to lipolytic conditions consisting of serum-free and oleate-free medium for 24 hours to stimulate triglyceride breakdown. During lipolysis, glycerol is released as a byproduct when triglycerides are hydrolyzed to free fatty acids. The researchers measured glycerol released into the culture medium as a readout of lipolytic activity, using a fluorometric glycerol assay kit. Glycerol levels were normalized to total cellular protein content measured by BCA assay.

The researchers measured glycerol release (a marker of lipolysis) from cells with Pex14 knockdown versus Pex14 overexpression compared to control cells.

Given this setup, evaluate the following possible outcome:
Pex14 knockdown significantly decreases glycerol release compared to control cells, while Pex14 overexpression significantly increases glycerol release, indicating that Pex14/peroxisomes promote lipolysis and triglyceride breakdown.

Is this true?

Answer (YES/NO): NO